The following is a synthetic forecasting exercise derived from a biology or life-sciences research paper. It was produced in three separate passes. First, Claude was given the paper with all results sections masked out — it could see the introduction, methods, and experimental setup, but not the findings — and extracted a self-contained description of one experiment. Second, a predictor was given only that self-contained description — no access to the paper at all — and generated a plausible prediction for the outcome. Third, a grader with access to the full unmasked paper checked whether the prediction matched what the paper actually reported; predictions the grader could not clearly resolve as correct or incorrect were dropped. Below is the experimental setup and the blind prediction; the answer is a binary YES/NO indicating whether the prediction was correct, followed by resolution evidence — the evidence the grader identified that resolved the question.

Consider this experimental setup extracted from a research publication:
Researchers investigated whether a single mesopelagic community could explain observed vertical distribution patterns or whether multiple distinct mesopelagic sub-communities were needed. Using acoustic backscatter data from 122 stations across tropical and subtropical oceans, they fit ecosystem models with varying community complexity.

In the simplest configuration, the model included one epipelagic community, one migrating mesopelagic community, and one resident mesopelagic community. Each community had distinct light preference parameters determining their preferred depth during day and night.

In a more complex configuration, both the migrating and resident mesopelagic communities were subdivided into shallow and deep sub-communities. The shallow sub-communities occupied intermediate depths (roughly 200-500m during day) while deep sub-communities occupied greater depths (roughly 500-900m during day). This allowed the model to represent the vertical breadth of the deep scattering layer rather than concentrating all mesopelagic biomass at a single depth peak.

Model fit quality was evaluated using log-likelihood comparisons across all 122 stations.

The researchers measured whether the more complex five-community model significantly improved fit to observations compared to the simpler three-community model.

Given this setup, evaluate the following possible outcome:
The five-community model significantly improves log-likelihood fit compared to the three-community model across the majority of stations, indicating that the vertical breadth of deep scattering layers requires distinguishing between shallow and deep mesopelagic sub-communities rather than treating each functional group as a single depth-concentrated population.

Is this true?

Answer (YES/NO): NO